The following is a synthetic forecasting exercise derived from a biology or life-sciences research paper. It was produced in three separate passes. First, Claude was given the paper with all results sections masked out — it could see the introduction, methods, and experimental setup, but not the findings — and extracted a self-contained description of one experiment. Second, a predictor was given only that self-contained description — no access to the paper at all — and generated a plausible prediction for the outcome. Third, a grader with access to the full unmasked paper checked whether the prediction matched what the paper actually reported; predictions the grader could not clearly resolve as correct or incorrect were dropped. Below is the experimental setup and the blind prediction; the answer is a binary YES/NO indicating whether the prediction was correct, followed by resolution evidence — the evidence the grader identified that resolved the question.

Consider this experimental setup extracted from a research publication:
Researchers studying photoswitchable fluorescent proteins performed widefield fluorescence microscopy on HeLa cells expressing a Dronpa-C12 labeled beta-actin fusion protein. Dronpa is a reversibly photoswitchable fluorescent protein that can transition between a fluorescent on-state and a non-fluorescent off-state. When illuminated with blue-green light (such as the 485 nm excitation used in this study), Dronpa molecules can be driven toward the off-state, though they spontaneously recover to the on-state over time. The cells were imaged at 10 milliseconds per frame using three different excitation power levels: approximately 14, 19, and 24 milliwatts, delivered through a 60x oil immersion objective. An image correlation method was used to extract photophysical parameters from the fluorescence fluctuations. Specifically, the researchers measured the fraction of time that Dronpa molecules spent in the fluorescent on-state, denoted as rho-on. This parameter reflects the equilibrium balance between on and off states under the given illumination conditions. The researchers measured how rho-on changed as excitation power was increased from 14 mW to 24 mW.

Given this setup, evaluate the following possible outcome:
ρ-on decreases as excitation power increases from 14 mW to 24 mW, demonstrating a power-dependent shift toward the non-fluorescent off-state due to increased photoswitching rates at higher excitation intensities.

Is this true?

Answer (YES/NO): YES